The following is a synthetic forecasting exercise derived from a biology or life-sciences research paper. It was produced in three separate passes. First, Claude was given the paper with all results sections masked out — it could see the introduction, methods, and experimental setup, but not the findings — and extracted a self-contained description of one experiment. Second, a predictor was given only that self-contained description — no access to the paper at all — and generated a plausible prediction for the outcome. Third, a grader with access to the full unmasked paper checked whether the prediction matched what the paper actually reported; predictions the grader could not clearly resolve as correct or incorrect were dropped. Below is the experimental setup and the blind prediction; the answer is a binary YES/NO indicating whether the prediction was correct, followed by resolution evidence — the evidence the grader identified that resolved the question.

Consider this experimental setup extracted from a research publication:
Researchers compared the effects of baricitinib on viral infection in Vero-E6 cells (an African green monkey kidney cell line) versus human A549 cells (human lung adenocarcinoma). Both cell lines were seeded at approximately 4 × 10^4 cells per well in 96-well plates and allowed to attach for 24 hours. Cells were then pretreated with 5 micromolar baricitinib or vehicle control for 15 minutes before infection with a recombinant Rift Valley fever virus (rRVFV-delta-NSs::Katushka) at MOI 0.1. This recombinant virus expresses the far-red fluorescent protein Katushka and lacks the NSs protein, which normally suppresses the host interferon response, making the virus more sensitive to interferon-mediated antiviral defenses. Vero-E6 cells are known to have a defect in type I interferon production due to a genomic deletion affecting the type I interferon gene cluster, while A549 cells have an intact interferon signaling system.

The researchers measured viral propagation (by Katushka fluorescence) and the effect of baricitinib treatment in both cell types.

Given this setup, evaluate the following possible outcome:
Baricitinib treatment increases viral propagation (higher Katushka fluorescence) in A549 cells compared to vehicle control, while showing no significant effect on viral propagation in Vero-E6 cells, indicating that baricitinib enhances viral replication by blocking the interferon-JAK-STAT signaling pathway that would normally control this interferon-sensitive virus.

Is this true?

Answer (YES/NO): YES